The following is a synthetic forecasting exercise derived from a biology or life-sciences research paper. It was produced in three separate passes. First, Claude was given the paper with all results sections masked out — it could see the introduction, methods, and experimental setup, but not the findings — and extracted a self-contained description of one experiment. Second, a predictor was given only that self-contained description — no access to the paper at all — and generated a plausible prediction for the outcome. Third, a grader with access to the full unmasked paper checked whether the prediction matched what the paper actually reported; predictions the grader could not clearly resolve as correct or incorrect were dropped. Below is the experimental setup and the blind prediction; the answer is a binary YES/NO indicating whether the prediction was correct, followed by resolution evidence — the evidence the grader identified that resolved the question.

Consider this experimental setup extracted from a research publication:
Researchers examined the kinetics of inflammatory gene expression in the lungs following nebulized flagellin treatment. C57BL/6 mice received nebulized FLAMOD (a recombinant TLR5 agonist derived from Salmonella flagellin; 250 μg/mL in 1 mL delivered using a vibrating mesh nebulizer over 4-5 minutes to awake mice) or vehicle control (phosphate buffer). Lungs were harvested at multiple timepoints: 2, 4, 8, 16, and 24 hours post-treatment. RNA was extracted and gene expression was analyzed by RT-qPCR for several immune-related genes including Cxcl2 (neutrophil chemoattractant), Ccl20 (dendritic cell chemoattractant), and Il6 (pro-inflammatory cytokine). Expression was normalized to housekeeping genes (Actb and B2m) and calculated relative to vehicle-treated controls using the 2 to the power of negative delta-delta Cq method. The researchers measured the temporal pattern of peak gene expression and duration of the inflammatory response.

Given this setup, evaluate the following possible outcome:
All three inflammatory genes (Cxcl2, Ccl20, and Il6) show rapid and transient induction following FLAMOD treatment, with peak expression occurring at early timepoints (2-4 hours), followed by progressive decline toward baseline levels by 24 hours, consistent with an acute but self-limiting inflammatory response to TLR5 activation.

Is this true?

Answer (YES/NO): YES